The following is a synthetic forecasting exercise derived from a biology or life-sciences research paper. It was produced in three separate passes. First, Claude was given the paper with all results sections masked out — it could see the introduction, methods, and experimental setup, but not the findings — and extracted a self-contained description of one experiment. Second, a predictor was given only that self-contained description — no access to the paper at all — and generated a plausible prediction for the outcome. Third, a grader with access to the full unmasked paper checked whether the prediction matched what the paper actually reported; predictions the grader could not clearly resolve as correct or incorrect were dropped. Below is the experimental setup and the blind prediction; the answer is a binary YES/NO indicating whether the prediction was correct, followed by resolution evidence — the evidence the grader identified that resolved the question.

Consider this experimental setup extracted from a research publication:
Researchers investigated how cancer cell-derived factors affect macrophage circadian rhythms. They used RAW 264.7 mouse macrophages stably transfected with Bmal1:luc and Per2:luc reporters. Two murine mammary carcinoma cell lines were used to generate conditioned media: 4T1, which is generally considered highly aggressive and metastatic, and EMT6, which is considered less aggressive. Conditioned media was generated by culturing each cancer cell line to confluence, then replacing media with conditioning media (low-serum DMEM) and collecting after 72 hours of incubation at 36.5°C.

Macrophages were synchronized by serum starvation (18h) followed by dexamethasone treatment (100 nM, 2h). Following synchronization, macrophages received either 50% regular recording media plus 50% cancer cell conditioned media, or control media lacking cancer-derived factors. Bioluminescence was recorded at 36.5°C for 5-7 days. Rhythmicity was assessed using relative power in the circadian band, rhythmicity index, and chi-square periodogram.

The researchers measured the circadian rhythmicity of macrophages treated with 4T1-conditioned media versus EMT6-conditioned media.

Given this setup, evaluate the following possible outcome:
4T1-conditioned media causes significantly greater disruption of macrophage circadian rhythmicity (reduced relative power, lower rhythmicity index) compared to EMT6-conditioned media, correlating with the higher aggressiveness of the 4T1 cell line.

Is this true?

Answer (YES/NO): YES